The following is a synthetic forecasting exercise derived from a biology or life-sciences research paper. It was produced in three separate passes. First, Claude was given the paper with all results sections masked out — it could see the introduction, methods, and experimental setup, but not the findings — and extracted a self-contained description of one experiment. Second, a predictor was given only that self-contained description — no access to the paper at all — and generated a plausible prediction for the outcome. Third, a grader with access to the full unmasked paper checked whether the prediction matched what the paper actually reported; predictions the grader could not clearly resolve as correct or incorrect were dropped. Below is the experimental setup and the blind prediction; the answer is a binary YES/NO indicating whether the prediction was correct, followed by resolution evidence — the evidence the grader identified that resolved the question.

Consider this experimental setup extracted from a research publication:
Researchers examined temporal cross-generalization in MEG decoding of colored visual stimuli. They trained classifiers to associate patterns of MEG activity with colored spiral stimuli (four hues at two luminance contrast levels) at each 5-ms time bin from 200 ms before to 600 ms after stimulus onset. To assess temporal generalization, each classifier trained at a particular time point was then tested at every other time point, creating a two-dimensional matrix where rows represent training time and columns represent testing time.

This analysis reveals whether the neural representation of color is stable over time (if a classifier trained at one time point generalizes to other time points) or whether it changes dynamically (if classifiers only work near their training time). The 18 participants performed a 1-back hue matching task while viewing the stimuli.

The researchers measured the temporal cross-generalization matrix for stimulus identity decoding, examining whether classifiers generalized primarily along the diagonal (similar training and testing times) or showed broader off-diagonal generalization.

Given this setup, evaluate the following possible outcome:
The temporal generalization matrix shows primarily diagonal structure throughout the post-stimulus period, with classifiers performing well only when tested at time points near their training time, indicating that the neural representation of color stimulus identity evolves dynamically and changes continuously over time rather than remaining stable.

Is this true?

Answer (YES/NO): NO